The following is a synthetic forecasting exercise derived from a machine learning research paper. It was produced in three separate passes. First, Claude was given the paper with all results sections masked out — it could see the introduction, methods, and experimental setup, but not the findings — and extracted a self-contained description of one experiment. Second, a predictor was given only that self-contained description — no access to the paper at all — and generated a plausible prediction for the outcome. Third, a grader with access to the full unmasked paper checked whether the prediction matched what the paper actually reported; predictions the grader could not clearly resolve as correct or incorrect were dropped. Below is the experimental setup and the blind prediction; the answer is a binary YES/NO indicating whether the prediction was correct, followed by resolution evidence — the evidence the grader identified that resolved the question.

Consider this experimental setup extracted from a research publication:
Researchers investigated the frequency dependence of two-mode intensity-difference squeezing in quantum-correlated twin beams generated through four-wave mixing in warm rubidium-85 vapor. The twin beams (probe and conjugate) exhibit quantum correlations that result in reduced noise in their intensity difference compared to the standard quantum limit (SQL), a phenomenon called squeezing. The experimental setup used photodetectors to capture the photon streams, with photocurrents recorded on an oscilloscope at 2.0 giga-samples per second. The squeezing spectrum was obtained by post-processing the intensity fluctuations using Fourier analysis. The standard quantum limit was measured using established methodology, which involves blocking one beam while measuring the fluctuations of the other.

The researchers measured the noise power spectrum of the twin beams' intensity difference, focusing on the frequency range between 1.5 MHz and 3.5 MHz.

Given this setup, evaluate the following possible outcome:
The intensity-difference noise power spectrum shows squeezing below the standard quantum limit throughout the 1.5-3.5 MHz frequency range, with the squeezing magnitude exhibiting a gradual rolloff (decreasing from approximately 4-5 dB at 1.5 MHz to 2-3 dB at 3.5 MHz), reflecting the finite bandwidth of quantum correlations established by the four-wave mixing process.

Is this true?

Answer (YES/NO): NO